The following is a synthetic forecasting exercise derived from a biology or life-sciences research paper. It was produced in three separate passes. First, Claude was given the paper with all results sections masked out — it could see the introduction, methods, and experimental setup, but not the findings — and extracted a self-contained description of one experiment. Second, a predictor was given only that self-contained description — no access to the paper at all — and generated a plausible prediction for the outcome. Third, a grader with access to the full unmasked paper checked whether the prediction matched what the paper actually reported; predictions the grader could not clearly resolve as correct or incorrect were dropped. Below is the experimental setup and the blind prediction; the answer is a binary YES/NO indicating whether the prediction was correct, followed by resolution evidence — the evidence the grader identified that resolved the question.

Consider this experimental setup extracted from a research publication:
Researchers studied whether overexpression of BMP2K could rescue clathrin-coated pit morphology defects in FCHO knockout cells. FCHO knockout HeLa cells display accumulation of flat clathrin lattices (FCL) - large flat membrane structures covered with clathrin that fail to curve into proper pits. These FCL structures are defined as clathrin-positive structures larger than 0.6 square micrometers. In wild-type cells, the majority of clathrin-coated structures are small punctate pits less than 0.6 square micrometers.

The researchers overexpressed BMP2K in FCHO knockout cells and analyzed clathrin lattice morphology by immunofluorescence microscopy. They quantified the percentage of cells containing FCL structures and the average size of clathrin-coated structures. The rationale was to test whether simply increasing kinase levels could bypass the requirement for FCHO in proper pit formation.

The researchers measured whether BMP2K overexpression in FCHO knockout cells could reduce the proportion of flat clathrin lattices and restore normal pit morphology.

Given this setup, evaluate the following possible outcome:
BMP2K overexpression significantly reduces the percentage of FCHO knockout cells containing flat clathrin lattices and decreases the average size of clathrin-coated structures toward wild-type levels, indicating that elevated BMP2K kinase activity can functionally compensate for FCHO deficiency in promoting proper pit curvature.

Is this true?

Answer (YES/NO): NO